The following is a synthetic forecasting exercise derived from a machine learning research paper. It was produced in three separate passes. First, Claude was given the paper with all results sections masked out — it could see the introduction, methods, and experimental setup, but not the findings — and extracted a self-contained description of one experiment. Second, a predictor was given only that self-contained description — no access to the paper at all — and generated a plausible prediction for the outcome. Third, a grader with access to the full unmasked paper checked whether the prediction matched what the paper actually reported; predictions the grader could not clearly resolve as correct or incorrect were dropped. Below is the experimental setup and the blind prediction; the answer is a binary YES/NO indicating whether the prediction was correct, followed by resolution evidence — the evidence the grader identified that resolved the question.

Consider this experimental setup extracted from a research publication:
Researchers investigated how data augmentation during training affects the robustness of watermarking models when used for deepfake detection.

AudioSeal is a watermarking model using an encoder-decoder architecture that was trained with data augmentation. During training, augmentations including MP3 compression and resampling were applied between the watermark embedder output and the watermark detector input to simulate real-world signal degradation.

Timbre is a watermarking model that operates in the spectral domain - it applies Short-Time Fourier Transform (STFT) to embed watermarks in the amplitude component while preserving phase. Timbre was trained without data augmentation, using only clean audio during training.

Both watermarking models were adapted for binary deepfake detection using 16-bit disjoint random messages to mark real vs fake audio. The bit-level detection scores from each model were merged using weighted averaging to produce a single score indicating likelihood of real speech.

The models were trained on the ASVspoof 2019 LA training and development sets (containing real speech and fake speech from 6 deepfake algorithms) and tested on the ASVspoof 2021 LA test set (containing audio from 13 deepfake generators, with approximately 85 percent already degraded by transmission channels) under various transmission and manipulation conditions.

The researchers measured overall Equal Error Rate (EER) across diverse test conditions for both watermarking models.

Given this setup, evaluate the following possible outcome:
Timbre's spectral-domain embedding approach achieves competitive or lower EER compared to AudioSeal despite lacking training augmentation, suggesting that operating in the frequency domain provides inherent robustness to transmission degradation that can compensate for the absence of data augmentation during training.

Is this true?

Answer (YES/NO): YES